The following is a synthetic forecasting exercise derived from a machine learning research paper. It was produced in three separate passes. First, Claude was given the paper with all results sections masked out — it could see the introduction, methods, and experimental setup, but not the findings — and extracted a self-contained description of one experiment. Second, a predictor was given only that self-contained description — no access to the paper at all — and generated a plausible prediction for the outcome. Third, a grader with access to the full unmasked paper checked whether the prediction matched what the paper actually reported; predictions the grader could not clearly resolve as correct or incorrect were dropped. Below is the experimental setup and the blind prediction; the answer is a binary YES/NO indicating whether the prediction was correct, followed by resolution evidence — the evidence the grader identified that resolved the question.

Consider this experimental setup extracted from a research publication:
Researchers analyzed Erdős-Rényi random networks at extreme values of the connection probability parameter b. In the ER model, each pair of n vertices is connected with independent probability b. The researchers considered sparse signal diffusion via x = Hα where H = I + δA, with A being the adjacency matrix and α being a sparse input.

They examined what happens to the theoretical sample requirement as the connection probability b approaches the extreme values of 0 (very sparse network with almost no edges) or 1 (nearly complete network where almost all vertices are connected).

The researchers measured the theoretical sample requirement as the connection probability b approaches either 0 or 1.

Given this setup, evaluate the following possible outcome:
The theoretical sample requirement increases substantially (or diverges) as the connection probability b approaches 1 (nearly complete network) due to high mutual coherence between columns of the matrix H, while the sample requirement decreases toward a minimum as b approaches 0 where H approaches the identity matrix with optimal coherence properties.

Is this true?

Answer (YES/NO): NO